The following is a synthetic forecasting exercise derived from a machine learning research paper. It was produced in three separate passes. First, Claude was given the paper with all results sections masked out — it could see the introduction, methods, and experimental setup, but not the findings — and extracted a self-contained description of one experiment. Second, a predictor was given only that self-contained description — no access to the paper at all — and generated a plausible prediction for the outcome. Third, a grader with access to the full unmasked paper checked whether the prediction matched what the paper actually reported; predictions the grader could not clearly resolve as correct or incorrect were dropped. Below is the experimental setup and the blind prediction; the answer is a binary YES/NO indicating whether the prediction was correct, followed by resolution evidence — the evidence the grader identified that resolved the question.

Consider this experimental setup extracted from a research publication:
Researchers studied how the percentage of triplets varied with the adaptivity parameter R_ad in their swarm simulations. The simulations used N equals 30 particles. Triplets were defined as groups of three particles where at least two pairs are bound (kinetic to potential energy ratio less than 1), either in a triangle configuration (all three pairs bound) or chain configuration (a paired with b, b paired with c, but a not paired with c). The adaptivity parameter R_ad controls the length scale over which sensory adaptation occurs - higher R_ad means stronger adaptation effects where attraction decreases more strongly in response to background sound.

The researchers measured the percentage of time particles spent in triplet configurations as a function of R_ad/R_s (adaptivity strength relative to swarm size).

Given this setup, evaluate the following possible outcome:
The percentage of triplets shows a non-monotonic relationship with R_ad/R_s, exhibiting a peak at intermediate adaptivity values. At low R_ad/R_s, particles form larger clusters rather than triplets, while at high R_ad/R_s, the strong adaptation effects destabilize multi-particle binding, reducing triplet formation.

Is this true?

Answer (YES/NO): NO